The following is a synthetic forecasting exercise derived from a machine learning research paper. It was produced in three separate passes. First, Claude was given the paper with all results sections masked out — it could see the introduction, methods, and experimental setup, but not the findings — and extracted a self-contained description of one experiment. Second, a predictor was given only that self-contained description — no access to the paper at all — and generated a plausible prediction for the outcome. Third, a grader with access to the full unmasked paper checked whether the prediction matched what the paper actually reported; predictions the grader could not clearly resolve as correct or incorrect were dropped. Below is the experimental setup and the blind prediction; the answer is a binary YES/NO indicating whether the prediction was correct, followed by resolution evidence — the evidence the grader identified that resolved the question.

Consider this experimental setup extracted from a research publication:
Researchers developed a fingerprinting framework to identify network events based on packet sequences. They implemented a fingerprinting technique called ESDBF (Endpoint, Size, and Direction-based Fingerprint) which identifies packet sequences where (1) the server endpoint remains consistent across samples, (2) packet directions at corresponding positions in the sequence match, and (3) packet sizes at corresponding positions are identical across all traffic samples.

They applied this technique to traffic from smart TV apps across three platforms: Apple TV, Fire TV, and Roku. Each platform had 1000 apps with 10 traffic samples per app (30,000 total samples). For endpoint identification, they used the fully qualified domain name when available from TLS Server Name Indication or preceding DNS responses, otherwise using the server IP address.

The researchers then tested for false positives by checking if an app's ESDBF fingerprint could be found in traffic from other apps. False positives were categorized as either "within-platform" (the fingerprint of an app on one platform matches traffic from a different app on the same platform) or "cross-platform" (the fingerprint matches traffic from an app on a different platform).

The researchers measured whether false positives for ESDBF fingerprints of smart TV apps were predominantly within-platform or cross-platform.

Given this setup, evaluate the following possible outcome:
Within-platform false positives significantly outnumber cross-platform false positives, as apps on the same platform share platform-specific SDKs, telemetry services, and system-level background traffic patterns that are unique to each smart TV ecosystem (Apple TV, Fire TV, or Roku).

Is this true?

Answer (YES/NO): YES